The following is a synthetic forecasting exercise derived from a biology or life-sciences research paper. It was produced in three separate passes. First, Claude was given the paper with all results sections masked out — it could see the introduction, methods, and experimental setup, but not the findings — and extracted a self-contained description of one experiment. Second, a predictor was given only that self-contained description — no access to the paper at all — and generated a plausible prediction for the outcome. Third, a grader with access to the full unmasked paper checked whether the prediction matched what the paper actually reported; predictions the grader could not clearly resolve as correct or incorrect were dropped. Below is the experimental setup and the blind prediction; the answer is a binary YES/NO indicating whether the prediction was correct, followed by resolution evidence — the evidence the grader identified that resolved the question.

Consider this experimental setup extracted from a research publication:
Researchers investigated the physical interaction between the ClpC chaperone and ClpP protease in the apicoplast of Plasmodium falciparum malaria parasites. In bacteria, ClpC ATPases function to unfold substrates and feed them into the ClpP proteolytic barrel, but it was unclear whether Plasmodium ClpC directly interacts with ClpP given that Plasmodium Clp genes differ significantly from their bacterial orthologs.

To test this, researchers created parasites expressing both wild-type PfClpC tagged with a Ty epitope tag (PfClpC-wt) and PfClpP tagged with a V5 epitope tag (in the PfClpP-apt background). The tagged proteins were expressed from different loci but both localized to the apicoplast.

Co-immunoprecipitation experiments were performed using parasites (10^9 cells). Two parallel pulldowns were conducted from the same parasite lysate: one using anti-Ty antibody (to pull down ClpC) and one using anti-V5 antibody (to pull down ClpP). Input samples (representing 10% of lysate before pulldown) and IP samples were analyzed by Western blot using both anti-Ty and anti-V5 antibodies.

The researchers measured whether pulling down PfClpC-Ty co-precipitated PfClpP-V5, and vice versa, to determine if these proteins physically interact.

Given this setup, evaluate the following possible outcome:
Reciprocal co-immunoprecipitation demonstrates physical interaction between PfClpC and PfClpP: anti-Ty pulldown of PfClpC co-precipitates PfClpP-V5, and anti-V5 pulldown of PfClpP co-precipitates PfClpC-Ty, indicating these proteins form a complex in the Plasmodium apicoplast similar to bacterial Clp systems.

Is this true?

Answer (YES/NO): YES